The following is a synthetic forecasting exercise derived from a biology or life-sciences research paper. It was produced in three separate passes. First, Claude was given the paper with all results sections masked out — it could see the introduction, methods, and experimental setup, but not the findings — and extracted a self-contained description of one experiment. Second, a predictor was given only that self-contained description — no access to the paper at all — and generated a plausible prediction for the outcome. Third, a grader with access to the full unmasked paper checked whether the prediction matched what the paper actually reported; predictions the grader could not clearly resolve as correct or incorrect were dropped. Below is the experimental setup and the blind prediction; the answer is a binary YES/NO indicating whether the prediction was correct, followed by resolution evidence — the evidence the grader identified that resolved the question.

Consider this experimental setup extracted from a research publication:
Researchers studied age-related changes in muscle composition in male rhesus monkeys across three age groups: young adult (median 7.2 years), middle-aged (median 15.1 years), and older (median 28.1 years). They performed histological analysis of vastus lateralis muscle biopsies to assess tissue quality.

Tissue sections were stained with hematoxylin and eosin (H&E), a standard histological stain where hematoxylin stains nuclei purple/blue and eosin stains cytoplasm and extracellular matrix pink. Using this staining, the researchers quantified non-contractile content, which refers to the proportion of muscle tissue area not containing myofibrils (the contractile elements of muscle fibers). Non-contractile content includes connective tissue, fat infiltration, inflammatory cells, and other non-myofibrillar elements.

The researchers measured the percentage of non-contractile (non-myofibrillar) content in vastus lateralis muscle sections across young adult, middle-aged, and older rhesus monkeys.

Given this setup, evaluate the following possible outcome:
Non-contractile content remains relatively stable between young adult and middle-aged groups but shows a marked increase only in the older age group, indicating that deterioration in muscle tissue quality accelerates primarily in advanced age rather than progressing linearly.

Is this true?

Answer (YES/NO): YES